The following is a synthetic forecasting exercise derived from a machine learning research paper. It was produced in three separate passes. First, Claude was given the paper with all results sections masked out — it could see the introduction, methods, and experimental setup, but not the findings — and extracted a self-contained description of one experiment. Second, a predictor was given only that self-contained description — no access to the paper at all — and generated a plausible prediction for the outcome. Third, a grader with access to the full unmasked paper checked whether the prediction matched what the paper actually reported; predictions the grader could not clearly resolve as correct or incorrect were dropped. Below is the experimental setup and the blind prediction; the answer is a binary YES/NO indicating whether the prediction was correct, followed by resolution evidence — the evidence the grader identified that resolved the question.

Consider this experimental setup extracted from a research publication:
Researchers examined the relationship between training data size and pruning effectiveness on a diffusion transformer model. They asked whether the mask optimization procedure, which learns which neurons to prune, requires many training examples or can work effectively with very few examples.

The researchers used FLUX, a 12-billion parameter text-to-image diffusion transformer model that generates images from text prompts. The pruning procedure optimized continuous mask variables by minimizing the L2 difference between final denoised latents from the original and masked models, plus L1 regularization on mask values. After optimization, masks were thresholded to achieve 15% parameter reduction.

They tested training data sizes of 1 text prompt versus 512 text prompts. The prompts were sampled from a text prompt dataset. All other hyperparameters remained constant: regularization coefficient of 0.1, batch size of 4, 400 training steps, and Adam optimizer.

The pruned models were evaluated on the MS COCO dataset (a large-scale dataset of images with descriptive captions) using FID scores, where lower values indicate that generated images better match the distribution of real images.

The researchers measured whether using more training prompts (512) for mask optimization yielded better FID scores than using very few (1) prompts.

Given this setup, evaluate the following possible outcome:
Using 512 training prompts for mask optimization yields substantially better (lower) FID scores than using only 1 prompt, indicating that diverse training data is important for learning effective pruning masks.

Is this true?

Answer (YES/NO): NO